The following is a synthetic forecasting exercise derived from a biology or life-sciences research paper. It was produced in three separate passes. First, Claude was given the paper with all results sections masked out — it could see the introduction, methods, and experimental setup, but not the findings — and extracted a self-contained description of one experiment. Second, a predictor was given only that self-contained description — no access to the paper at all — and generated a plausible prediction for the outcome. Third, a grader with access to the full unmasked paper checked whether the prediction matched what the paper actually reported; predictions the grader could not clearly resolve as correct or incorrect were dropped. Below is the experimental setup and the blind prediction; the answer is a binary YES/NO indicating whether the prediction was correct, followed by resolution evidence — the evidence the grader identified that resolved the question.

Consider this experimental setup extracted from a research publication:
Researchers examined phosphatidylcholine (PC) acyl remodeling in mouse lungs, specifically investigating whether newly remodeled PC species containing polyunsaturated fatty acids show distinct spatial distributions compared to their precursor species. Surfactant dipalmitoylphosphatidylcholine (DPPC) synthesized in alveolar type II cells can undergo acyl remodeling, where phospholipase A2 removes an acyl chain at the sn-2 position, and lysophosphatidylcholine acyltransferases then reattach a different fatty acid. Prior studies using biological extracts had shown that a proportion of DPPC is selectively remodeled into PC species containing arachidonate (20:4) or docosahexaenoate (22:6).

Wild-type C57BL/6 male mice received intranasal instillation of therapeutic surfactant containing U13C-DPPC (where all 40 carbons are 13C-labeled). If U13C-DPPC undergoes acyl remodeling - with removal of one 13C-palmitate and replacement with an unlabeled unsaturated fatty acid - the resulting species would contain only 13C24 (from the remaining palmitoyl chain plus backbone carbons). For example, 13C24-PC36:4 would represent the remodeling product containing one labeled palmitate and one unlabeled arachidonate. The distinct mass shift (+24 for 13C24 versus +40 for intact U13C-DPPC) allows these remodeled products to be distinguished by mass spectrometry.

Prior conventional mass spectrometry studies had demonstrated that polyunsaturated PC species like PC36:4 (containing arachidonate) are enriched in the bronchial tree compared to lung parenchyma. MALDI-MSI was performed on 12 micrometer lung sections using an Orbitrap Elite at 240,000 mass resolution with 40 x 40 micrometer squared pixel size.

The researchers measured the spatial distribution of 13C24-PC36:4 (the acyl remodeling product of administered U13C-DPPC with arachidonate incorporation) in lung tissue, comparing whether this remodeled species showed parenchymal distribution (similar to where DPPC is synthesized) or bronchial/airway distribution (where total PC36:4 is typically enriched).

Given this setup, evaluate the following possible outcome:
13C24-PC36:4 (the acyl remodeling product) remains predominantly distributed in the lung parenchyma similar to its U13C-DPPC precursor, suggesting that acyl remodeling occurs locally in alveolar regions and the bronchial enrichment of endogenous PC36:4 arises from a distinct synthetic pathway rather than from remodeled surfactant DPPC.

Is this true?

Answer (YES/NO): YES